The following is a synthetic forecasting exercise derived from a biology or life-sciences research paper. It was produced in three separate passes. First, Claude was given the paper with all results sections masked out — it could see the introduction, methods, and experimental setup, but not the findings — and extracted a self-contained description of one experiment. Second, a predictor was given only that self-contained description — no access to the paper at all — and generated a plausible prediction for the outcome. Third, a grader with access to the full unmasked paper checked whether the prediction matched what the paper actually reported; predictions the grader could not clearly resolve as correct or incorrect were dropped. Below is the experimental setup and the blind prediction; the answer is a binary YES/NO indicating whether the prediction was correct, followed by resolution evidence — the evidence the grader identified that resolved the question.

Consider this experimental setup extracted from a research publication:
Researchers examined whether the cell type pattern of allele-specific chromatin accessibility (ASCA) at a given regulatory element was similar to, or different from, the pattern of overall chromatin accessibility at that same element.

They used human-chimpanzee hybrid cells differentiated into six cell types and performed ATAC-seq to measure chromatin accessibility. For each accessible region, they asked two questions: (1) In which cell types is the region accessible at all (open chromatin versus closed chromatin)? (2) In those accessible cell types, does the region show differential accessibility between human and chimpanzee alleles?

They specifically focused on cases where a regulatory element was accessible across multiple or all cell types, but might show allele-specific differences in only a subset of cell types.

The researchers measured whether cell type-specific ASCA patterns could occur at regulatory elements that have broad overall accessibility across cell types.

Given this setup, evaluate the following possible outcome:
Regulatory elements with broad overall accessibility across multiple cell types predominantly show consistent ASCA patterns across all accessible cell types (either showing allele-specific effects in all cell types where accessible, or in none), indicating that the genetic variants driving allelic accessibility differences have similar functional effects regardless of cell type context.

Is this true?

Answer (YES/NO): NO